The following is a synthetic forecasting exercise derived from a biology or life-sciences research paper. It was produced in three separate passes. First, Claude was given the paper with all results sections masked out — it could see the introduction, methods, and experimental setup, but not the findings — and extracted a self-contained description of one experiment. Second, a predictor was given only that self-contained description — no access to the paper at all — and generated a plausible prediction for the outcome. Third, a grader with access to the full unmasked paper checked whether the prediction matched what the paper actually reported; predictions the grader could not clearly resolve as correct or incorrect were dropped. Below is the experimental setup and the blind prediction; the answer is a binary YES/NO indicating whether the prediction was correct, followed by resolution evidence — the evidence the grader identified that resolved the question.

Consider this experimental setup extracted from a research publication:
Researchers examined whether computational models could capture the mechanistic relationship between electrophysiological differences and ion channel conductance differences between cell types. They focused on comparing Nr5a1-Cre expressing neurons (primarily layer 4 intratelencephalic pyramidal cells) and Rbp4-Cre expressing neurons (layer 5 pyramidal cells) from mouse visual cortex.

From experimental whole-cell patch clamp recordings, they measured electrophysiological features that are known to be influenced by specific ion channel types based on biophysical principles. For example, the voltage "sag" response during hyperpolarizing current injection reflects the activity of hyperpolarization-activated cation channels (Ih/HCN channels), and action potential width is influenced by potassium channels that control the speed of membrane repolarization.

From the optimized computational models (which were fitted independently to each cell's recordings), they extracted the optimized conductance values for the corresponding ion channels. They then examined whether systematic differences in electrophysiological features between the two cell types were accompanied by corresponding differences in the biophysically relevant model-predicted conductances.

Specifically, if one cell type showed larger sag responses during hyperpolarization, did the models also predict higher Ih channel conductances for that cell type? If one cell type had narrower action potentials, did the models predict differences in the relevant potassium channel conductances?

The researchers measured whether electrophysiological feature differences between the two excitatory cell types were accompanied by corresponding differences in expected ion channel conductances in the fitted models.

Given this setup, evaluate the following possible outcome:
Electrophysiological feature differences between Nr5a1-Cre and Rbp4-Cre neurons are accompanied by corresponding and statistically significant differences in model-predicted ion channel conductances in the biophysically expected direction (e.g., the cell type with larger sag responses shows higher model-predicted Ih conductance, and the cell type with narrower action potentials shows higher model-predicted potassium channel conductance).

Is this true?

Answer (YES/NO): YES